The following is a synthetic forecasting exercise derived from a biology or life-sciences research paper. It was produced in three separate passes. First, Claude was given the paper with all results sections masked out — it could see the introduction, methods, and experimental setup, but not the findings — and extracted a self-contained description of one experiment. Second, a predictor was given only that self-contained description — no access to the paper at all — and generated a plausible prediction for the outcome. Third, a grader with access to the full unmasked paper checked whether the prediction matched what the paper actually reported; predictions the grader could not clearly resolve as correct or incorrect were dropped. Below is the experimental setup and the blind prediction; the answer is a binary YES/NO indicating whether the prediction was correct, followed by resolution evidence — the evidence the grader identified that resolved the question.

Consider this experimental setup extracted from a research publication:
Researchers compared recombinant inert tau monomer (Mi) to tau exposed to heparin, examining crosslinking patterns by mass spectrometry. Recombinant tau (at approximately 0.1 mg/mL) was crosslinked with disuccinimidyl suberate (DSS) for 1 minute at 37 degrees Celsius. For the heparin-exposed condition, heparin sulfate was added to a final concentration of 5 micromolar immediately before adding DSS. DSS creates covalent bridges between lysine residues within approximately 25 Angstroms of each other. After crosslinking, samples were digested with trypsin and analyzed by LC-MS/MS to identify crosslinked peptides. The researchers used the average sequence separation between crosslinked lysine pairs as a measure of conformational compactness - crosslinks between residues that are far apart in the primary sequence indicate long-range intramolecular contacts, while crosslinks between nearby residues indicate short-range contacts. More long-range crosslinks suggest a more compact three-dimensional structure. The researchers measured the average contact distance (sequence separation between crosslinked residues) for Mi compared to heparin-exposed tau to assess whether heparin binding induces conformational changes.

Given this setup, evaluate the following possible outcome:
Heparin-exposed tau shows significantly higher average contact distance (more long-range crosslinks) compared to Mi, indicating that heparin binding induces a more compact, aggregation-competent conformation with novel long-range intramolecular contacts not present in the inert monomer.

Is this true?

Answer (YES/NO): NO